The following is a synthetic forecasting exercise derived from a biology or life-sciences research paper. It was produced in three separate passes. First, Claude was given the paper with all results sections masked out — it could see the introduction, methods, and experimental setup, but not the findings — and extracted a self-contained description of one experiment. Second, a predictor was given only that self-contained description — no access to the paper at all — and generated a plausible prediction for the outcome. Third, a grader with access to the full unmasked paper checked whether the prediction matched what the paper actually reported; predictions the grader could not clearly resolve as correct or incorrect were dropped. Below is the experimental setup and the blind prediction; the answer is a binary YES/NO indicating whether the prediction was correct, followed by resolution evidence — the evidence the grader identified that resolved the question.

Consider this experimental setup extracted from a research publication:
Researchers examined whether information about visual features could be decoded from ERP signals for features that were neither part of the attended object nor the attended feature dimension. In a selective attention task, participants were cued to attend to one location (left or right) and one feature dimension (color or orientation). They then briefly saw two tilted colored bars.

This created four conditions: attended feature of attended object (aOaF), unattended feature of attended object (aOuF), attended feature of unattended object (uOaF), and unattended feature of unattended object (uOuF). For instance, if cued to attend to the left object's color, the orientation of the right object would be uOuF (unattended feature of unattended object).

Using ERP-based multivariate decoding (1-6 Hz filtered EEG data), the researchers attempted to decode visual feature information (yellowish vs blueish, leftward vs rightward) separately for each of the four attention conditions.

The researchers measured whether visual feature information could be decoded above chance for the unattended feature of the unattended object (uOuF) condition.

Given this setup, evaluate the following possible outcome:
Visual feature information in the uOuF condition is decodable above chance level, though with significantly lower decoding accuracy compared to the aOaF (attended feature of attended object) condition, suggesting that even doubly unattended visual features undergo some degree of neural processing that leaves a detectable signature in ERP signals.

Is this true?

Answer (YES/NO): NO